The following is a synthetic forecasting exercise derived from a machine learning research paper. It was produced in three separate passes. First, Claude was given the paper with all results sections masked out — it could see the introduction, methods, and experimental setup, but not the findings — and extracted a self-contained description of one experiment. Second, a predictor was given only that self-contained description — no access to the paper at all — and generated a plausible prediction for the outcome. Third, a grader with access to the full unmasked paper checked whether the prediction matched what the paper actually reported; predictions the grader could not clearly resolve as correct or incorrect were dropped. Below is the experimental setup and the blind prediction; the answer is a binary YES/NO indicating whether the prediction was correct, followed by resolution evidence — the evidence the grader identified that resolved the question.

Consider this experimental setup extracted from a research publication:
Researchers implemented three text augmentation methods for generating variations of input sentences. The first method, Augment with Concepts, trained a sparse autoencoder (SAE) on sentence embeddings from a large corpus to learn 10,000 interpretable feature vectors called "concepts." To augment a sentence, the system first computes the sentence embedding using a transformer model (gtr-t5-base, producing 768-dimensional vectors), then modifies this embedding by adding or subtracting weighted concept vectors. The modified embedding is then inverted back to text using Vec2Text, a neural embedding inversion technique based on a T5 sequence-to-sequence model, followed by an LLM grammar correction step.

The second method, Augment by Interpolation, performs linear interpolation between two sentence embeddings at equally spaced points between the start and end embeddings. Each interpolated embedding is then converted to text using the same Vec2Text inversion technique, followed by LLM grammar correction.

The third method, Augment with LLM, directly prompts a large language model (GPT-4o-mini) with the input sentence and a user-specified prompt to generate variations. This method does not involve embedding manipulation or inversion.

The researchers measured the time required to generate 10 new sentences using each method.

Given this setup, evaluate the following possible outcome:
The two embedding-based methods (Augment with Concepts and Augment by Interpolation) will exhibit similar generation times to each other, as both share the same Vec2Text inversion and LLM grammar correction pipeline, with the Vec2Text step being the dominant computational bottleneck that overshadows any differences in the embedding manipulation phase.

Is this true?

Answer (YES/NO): YES